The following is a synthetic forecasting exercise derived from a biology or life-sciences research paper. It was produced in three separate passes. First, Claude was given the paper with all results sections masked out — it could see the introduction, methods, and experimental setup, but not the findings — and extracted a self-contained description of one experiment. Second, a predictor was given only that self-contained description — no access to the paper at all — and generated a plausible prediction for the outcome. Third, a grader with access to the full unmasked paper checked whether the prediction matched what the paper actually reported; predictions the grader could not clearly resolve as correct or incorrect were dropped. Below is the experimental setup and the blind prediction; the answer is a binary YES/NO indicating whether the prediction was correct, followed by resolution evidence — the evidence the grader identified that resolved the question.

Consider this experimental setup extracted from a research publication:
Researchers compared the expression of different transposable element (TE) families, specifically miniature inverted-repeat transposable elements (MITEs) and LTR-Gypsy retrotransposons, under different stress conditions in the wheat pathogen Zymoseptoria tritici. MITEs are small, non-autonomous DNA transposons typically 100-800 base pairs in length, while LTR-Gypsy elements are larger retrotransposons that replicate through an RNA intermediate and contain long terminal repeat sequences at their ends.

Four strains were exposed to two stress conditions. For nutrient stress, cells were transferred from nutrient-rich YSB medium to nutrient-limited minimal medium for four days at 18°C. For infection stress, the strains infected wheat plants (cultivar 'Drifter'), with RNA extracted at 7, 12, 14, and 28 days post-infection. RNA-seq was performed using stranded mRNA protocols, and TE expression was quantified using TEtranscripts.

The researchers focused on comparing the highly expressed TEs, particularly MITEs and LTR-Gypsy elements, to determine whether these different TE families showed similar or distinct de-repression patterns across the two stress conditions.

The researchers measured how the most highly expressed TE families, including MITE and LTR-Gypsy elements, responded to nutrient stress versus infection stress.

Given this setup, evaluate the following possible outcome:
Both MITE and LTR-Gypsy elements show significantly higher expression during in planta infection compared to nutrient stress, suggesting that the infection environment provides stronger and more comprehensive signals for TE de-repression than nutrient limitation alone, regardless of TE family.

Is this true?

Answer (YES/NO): NO